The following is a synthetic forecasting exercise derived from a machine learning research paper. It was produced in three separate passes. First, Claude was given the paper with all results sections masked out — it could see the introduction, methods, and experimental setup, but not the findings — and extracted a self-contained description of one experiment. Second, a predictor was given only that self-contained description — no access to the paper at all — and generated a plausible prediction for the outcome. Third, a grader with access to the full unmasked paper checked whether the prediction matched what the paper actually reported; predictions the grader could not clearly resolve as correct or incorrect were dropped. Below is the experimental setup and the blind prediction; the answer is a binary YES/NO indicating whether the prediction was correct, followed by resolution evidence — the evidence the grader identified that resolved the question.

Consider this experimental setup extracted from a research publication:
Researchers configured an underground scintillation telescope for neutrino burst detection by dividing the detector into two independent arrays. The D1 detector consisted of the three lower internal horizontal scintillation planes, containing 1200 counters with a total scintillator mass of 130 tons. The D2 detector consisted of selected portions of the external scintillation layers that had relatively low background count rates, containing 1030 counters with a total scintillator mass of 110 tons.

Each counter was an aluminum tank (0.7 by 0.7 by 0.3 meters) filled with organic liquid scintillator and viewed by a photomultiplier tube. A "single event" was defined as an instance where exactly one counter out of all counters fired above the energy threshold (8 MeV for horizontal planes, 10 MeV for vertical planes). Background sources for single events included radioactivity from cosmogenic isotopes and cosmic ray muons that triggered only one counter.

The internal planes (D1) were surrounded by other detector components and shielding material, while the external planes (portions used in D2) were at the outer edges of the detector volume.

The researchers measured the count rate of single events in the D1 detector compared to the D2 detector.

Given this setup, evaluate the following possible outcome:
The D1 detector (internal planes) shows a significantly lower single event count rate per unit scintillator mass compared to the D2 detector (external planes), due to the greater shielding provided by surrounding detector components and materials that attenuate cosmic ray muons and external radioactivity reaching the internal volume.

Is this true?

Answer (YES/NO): YES